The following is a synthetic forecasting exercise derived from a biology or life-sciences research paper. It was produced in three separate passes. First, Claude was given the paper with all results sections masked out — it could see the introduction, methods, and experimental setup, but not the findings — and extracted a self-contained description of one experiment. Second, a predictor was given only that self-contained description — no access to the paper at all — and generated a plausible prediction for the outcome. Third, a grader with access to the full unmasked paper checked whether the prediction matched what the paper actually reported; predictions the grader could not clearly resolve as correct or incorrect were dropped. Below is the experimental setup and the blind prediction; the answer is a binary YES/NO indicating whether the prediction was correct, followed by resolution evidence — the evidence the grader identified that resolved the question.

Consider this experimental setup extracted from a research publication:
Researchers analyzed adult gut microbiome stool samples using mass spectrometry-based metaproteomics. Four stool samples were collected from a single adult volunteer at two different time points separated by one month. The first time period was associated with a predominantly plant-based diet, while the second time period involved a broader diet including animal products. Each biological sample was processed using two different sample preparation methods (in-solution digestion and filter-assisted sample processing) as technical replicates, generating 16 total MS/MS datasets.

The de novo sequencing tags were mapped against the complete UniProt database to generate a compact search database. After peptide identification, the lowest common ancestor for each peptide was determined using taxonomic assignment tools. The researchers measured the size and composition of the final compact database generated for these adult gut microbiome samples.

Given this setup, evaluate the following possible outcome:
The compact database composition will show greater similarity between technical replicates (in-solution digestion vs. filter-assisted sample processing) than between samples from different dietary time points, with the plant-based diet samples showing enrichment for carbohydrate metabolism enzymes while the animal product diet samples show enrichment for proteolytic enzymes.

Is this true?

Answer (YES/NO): NO